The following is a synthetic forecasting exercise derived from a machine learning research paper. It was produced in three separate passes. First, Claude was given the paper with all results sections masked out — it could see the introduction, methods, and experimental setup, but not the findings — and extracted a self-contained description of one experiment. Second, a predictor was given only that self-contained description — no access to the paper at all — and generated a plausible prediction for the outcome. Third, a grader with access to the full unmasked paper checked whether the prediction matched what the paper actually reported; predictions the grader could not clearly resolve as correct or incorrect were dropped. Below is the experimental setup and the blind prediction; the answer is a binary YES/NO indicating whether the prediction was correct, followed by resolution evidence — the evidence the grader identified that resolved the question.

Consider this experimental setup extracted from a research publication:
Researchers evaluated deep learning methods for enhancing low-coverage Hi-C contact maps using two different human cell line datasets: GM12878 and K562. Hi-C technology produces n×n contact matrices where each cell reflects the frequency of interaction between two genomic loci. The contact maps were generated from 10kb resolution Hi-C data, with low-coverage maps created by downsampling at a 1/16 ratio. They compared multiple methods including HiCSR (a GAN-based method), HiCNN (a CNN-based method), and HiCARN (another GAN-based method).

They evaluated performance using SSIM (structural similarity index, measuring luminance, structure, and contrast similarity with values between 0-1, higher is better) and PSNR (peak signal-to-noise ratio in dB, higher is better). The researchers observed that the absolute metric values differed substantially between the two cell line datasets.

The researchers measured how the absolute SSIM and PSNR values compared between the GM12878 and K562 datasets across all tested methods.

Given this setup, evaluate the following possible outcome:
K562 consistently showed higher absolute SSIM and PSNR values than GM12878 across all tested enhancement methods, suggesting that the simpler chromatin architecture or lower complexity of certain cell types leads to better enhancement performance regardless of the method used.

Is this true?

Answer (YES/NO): YES